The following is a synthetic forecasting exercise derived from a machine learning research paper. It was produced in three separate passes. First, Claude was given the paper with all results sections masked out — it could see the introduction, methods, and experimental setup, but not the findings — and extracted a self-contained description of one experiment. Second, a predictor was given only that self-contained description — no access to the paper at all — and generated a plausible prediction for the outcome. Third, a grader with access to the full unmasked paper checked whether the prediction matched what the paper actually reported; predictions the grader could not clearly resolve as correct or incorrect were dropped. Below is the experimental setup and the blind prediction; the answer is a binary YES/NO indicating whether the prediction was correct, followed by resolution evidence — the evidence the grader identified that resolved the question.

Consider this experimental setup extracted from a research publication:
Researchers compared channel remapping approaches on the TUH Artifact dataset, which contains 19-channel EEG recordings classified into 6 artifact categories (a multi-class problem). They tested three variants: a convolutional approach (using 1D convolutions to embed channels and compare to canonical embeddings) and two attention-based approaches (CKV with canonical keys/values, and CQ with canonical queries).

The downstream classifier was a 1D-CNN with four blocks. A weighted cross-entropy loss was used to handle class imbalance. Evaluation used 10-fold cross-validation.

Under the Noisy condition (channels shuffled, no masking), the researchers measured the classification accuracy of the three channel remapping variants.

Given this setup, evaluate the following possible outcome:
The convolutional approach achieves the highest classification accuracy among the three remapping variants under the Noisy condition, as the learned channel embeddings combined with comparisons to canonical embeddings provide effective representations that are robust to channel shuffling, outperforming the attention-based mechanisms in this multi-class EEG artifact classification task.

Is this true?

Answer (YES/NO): NO